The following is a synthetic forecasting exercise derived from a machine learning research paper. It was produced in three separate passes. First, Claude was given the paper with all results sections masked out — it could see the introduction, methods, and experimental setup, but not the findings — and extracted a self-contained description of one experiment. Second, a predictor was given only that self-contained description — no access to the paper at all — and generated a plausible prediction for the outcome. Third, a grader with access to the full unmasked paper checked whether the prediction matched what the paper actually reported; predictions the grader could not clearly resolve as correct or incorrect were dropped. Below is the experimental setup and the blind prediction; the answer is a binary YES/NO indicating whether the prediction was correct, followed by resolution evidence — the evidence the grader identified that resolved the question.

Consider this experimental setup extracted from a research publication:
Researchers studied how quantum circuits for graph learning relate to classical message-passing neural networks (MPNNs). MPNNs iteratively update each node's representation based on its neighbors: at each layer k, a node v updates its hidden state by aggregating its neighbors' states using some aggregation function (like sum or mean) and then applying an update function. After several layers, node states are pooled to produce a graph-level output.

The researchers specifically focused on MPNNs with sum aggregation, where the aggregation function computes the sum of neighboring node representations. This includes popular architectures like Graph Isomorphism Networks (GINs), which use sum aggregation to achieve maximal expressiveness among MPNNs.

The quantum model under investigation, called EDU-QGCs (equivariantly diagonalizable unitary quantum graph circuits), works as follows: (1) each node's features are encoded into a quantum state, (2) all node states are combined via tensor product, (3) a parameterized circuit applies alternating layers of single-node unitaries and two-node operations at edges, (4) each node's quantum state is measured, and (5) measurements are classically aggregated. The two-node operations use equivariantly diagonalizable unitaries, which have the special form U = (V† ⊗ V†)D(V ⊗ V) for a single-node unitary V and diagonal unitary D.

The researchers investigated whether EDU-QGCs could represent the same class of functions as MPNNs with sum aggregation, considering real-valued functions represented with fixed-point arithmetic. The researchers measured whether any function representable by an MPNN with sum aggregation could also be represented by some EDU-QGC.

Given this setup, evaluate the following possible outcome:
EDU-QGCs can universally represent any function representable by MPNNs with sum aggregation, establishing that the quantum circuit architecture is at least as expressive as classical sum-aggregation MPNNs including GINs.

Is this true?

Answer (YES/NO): YES